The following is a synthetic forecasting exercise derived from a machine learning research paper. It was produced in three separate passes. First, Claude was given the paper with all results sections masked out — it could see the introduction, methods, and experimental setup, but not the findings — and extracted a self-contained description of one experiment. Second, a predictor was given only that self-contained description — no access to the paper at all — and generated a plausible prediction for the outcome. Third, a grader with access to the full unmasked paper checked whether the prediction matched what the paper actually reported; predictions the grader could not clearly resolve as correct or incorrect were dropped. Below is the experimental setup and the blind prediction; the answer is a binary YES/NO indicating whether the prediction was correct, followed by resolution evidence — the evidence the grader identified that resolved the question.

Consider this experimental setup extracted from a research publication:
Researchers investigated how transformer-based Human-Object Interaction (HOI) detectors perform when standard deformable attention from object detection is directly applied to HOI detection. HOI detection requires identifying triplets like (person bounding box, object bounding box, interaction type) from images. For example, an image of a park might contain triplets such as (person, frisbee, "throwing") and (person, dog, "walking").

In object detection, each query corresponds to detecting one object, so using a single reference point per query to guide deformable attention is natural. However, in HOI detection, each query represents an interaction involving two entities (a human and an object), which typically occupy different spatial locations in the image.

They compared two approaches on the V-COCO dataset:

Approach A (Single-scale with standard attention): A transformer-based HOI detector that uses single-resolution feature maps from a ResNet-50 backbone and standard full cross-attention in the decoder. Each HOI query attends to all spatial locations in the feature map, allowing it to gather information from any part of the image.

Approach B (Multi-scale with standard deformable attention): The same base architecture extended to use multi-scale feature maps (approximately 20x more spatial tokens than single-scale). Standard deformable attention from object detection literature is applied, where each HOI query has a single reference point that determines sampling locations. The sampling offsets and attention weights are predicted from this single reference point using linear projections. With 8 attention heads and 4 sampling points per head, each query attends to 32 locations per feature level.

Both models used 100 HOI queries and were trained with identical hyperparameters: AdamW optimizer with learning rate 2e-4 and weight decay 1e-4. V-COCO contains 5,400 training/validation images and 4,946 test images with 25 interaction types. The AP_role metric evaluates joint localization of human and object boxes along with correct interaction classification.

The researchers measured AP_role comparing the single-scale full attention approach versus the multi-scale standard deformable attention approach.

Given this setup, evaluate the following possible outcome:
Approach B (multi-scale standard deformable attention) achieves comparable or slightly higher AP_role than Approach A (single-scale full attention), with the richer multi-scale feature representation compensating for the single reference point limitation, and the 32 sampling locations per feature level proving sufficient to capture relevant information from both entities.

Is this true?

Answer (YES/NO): NO